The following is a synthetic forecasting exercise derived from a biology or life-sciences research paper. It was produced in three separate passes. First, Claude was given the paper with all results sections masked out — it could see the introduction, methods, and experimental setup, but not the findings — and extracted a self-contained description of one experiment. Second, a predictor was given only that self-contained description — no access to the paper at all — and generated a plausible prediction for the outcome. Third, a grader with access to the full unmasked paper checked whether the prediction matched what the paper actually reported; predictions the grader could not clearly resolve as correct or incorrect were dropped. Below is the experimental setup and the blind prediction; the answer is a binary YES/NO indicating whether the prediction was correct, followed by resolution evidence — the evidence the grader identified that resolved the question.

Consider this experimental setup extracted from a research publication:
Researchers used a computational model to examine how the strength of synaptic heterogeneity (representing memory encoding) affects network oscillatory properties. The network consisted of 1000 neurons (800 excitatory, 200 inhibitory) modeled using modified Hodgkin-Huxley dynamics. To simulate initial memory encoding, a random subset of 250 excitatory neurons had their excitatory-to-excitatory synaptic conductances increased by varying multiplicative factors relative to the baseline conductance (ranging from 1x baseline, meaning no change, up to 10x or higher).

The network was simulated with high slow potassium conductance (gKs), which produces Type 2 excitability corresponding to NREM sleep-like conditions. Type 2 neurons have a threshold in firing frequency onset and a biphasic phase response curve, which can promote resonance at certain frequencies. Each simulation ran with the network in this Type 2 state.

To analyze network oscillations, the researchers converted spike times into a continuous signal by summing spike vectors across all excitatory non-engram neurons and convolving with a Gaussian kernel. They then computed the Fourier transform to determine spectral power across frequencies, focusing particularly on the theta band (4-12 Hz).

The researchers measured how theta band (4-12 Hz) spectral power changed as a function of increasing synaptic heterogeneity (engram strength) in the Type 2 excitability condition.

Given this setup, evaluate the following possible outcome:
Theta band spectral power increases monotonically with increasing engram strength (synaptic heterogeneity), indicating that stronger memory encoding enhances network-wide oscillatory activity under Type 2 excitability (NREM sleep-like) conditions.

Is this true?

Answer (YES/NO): YES